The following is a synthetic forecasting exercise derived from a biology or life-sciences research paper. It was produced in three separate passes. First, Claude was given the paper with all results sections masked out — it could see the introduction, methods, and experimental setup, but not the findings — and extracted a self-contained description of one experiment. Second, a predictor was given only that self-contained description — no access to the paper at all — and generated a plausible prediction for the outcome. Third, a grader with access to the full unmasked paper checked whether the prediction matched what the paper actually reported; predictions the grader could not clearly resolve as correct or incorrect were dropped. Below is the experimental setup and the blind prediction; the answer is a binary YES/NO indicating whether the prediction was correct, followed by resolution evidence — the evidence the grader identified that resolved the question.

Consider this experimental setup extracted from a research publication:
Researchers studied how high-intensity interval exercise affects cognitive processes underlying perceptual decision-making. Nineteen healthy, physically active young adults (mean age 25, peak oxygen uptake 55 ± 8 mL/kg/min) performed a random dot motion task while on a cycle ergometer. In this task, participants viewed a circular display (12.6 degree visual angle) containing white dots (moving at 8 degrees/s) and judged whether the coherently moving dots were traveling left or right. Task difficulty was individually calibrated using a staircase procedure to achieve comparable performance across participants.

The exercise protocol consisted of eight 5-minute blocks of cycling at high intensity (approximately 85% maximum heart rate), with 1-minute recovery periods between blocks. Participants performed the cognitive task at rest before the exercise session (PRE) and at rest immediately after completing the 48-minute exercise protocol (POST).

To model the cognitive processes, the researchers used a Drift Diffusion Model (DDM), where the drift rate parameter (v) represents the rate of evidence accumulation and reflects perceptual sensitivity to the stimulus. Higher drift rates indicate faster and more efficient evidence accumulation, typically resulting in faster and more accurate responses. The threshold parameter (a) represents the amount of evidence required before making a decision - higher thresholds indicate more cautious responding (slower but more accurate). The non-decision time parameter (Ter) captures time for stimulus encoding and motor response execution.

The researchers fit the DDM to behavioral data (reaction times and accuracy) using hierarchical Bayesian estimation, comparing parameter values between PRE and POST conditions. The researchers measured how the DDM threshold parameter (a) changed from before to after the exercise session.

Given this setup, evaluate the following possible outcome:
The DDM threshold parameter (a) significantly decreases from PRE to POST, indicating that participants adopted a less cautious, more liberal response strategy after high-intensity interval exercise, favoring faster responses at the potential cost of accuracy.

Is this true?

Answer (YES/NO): NO